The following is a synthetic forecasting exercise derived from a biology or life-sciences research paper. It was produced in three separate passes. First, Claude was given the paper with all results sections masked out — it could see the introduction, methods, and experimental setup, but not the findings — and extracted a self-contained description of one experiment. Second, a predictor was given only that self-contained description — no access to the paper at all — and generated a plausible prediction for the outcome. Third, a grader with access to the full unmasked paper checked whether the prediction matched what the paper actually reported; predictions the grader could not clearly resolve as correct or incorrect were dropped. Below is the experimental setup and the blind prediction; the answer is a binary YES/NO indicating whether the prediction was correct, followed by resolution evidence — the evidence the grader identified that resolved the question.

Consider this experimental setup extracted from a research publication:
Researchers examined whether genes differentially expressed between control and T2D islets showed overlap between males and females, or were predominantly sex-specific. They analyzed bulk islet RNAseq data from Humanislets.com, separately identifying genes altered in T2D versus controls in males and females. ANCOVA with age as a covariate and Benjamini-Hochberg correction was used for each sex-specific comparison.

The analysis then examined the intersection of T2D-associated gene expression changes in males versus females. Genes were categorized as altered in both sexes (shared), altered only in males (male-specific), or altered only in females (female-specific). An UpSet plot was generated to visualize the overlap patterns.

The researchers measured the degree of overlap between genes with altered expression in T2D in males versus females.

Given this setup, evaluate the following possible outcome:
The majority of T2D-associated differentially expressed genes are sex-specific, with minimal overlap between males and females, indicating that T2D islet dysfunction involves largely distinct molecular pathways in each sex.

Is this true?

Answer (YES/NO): NO